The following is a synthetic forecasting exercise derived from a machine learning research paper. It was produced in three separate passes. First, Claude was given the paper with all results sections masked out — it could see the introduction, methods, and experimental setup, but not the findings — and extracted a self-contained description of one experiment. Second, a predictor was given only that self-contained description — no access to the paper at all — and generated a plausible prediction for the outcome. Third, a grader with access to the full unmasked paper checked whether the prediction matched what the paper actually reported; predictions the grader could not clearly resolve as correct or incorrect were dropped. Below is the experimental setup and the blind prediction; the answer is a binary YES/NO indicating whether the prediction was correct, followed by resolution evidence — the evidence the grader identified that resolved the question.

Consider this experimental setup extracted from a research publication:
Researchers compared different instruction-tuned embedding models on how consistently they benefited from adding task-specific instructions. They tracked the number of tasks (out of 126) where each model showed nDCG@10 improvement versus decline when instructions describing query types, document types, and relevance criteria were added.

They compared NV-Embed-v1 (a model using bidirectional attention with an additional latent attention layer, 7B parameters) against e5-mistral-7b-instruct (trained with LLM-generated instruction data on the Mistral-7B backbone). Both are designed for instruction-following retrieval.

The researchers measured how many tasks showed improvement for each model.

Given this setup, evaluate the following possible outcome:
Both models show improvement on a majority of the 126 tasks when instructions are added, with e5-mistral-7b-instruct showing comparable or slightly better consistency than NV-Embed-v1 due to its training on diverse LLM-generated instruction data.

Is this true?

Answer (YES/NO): YES